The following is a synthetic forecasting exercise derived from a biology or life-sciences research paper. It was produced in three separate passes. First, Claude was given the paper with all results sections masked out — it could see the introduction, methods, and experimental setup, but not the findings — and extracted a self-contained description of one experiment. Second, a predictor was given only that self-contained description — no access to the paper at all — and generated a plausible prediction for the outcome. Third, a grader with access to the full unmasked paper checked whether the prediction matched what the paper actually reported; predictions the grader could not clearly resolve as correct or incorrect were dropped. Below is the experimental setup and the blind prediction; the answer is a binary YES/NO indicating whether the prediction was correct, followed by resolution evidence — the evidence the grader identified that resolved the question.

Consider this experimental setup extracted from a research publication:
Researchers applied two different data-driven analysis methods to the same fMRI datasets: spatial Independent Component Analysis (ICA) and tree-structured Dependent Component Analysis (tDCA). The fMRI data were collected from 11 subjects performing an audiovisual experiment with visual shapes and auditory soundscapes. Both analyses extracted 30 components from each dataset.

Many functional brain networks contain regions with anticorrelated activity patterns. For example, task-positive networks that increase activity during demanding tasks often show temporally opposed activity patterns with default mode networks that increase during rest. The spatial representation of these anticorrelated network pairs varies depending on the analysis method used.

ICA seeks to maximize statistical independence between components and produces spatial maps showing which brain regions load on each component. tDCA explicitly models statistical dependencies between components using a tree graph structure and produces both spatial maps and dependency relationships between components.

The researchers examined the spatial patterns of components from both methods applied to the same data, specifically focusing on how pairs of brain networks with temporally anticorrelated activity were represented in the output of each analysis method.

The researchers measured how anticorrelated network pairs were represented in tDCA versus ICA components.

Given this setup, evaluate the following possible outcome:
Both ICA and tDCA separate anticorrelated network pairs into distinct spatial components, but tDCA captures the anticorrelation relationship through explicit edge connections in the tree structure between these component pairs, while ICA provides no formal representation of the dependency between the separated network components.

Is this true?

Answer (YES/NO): NO